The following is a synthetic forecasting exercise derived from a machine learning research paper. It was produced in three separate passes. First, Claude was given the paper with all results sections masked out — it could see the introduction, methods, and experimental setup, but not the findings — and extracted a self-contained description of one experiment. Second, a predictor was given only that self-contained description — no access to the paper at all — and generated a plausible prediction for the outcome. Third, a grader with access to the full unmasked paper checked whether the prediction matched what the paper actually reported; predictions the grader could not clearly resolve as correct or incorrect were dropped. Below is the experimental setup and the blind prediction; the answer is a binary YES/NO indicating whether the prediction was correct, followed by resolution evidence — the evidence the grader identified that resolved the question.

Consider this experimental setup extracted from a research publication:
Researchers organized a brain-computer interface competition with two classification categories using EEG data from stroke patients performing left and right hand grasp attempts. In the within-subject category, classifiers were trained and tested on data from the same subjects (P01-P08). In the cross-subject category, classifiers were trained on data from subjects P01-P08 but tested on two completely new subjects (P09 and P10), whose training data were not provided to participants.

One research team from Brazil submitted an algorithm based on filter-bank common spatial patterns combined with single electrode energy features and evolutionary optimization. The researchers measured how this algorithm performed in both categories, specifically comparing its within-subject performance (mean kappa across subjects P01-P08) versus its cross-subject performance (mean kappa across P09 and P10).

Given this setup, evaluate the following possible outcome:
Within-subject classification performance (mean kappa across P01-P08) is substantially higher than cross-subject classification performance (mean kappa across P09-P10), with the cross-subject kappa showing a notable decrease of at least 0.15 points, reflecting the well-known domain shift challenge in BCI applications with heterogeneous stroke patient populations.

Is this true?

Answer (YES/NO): NO